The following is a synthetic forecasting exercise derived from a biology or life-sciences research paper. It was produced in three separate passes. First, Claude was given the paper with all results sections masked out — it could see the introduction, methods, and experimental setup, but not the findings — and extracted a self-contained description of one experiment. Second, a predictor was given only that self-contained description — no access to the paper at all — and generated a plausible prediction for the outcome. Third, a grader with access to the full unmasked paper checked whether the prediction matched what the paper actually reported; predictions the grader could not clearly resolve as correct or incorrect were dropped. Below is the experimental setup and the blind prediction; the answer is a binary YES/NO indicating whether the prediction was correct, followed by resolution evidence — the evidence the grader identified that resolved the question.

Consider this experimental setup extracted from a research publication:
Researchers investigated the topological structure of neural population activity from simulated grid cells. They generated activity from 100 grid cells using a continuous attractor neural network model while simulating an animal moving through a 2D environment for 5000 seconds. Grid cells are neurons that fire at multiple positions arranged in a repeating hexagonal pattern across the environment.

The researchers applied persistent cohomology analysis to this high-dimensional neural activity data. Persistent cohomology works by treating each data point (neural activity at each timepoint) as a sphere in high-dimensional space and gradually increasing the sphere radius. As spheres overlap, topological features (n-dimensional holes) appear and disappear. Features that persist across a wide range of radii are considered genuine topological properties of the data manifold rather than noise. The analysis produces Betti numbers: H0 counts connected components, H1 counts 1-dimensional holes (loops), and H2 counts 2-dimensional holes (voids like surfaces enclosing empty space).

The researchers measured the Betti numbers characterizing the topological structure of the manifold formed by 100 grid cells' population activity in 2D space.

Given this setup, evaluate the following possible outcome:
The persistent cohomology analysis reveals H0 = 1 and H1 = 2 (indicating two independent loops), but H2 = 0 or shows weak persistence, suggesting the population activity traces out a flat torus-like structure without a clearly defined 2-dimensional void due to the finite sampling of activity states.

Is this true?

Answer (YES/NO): NO